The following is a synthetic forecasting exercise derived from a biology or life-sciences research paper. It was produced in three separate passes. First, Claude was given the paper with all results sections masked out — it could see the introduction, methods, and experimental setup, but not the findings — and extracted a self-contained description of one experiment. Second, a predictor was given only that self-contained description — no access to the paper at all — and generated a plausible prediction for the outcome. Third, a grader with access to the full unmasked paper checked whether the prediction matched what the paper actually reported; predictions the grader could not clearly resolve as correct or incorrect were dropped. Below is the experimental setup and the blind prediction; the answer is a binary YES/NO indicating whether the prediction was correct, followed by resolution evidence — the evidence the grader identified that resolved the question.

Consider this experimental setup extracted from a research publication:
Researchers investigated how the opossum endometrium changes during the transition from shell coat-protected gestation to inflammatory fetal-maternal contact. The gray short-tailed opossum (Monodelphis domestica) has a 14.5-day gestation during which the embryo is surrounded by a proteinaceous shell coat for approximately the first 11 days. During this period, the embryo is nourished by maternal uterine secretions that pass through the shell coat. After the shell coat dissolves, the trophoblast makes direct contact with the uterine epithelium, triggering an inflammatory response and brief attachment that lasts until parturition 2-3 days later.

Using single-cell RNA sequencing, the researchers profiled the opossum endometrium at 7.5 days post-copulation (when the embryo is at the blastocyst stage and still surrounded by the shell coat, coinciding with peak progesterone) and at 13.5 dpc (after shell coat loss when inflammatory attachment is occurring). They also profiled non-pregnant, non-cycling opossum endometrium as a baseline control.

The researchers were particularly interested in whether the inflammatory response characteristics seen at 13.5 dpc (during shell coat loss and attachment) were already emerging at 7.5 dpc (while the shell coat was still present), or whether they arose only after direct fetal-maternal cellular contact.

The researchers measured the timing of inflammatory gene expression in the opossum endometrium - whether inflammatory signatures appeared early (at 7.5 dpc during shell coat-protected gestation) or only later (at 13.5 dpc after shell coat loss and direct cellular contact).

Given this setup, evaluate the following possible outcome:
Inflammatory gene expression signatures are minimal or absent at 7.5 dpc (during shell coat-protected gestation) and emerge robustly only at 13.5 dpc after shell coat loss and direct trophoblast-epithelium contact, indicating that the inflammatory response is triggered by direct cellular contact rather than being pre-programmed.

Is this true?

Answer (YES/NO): YES